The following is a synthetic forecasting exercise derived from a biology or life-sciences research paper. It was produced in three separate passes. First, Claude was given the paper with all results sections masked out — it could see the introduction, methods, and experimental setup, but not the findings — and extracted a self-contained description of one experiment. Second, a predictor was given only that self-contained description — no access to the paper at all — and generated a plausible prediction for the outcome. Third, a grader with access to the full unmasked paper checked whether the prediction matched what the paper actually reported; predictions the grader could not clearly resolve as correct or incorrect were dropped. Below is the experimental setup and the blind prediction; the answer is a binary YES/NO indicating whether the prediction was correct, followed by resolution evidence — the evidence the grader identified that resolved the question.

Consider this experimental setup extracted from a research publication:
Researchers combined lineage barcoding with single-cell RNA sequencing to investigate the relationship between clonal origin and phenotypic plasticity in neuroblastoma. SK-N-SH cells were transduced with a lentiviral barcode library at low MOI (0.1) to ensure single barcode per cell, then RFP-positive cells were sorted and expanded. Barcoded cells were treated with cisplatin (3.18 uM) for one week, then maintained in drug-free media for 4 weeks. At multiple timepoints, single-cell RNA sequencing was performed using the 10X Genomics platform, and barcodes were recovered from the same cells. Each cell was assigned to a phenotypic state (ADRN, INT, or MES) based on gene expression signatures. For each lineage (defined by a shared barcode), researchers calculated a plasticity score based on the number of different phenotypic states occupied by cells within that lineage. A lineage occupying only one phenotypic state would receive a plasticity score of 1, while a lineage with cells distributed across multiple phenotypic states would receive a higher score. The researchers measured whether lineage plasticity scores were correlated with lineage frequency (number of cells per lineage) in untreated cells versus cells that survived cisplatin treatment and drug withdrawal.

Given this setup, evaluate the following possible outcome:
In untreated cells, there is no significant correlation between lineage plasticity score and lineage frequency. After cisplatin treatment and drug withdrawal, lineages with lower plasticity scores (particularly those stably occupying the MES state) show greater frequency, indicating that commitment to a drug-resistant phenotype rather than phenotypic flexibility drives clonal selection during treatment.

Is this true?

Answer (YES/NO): NO